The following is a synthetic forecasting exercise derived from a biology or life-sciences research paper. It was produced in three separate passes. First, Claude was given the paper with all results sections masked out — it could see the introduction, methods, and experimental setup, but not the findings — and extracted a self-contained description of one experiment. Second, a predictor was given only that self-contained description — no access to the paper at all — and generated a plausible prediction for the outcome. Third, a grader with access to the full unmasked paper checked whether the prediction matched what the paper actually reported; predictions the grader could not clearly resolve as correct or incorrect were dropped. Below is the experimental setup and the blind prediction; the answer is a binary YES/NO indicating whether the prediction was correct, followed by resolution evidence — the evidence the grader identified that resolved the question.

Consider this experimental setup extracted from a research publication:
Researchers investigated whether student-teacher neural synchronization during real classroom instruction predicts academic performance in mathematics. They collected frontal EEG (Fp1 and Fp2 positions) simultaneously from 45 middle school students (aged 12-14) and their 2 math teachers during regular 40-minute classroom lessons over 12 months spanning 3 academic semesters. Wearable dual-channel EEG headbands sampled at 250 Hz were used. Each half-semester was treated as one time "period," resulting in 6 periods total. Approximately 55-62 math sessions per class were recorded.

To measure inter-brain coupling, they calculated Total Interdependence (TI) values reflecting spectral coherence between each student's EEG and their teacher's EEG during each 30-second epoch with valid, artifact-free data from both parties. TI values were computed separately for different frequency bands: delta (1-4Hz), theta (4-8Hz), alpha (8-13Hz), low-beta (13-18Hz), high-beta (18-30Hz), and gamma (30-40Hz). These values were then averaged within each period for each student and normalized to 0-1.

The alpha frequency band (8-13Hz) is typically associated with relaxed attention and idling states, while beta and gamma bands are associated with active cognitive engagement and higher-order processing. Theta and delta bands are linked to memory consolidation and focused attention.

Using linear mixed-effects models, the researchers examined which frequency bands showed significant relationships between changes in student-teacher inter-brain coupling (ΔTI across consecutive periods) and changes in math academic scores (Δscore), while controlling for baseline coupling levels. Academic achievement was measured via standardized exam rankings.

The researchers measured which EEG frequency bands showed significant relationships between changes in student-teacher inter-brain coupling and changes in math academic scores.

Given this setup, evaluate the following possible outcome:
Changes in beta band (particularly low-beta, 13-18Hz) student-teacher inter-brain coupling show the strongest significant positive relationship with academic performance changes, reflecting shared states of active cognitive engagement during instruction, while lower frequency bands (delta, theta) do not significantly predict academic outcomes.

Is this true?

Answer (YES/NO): NO